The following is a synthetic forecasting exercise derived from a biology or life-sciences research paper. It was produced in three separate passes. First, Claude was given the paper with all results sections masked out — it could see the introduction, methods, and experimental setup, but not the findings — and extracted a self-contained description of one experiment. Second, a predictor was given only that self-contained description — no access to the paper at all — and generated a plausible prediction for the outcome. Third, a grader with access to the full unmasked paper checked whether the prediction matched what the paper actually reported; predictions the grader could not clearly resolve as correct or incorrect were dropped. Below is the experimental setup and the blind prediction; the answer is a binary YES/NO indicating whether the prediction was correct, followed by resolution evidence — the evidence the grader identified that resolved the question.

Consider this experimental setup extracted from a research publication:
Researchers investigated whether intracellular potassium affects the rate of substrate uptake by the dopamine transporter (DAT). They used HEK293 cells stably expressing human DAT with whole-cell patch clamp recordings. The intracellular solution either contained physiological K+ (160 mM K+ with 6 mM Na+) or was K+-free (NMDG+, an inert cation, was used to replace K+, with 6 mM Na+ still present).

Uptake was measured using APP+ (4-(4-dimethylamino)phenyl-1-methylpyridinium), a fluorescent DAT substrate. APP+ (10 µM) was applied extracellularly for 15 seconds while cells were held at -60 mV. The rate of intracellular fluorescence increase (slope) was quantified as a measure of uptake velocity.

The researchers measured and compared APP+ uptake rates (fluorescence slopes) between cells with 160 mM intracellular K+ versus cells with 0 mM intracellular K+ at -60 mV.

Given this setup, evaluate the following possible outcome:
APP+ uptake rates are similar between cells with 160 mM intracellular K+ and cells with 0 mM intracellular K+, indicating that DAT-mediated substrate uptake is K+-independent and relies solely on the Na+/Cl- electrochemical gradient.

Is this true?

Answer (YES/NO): YES